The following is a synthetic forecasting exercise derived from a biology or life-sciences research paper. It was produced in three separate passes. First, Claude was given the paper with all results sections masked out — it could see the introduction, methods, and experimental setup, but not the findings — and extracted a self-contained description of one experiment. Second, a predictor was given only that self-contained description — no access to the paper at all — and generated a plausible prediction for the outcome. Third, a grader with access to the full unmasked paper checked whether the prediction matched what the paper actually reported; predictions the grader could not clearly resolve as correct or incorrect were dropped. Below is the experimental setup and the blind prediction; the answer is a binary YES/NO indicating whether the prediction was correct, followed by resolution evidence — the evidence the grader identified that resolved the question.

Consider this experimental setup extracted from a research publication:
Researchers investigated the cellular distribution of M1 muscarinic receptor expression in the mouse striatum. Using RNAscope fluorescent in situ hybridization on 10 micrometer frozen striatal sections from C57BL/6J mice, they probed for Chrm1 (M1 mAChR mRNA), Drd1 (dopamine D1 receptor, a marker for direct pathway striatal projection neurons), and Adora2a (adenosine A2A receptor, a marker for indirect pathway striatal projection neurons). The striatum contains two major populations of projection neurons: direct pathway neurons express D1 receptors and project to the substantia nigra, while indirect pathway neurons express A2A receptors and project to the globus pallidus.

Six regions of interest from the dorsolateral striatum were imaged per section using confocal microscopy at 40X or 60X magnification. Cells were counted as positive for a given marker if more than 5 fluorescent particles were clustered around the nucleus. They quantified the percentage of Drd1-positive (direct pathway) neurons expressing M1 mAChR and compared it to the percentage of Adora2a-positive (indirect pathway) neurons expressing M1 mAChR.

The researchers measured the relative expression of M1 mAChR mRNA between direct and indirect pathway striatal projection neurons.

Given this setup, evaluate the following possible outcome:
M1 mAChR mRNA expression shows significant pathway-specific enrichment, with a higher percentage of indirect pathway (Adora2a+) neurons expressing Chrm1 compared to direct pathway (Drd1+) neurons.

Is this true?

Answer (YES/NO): NO